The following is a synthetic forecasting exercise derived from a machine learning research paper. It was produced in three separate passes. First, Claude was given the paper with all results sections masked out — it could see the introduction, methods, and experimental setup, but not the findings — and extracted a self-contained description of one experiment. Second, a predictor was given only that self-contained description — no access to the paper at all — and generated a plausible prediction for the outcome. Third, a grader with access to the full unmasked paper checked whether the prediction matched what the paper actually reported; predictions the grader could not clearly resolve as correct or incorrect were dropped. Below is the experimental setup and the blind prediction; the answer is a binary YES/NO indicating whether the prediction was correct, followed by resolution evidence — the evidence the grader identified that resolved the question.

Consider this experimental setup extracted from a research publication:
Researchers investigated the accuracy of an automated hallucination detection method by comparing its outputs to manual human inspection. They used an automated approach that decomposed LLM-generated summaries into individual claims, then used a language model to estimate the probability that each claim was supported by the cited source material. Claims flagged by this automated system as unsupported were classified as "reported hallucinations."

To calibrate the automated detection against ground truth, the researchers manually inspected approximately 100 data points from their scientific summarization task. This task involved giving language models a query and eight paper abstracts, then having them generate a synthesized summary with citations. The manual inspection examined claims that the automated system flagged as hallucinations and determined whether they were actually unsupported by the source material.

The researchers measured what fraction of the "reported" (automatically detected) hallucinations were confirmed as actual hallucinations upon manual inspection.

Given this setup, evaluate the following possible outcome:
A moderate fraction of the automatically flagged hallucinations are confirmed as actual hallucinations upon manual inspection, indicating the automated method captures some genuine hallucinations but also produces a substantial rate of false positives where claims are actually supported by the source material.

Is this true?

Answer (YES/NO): YES